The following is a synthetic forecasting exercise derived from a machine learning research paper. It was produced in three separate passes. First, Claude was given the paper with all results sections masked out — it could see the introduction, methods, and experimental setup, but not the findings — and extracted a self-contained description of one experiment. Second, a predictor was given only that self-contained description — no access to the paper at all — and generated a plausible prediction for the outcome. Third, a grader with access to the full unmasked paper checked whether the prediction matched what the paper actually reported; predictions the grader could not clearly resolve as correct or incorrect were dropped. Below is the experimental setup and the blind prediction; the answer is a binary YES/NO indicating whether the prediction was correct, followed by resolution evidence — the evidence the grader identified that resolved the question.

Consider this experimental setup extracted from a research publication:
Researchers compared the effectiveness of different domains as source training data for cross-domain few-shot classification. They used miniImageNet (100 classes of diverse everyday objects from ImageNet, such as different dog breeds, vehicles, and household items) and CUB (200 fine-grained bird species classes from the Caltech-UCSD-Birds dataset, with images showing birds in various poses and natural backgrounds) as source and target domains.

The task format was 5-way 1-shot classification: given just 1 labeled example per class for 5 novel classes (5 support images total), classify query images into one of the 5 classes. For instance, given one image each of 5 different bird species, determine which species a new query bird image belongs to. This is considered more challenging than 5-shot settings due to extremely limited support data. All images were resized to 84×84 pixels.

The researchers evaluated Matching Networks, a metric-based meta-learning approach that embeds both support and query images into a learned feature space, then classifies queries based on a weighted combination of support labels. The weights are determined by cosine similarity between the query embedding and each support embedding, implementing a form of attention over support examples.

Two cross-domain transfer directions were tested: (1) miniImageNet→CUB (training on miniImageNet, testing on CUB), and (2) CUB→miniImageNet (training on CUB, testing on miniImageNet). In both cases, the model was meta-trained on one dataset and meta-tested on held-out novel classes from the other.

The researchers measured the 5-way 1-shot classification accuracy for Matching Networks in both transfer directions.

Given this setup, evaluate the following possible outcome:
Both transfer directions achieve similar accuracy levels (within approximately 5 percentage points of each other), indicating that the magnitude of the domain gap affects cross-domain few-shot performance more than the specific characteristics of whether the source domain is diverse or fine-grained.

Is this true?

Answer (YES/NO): NO